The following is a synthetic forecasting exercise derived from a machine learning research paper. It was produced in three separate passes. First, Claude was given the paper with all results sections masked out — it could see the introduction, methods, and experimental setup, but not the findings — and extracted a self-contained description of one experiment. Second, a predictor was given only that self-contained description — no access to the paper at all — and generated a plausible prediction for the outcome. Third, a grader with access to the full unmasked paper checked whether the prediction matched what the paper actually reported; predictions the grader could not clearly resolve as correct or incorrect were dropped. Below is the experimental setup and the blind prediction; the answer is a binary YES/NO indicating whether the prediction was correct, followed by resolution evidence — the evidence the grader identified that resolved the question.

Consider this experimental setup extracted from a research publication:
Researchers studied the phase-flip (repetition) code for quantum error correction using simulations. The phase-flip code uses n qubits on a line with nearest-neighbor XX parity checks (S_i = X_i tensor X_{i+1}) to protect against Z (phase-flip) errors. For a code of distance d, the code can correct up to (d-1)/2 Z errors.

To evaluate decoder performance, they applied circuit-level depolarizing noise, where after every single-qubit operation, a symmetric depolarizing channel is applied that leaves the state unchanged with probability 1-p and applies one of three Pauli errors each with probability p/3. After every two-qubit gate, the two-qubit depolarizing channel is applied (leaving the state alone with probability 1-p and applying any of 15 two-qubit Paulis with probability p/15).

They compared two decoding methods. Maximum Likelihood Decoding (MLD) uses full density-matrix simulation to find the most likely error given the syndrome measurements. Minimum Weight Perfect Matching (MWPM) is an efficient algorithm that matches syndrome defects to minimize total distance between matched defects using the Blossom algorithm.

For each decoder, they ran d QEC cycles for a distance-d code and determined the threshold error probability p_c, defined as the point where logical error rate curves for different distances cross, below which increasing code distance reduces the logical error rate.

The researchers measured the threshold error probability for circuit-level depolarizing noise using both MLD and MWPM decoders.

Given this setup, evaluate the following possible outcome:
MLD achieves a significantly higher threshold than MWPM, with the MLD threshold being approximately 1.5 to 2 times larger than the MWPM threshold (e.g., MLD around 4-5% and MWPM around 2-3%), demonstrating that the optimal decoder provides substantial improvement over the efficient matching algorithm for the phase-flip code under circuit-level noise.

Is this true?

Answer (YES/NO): NO